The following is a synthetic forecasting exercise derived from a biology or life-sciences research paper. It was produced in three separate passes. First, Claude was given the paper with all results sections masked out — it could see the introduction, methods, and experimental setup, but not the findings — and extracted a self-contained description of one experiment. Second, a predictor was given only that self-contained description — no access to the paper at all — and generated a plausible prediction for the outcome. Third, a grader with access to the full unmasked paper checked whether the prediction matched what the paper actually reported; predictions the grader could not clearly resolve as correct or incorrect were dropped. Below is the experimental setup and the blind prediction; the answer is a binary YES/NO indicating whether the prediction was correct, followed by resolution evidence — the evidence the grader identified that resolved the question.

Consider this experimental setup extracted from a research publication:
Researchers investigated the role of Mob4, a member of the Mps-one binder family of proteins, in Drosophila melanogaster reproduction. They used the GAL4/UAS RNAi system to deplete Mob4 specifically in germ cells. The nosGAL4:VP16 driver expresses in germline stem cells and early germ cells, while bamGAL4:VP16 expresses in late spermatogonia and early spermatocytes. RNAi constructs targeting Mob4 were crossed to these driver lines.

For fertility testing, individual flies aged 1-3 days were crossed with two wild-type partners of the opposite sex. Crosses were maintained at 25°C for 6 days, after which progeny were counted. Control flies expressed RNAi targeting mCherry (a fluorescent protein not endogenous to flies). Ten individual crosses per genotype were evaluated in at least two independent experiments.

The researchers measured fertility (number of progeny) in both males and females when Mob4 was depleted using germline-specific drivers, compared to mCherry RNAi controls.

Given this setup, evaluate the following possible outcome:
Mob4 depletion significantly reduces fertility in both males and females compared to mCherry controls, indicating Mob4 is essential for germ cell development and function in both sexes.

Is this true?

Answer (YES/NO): NO